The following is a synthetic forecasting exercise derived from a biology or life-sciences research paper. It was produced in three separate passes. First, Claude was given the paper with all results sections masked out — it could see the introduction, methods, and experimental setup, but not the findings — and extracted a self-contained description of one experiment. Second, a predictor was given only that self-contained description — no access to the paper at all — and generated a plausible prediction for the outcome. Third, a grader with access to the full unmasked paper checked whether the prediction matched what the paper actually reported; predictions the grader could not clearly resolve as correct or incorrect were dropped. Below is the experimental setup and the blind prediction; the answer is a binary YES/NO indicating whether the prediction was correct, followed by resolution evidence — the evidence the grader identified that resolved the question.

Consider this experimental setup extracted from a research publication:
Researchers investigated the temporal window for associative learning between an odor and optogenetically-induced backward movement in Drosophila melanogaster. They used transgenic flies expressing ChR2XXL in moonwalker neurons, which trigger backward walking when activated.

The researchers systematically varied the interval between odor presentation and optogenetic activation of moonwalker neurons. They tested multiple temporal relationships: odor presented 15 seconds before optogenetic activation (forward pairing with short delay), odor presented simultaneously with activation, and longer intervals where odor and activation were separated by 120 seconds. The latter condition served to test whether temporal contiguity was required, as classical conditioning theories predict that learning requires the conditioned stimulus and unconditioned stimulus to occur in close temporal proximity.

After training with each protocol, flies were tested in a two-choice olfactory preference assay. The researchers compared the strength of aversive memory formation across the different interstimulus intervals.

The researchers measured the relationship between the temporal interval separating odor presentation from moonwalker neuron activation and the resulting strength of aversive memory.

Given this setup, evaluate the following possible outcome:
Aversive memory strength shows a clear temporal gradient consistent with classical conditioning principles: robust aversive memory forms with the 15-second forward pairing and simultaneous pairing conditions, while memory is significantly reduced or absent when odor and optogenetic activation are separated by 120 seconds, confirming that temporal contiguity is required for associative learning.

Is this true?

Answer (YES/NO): YES